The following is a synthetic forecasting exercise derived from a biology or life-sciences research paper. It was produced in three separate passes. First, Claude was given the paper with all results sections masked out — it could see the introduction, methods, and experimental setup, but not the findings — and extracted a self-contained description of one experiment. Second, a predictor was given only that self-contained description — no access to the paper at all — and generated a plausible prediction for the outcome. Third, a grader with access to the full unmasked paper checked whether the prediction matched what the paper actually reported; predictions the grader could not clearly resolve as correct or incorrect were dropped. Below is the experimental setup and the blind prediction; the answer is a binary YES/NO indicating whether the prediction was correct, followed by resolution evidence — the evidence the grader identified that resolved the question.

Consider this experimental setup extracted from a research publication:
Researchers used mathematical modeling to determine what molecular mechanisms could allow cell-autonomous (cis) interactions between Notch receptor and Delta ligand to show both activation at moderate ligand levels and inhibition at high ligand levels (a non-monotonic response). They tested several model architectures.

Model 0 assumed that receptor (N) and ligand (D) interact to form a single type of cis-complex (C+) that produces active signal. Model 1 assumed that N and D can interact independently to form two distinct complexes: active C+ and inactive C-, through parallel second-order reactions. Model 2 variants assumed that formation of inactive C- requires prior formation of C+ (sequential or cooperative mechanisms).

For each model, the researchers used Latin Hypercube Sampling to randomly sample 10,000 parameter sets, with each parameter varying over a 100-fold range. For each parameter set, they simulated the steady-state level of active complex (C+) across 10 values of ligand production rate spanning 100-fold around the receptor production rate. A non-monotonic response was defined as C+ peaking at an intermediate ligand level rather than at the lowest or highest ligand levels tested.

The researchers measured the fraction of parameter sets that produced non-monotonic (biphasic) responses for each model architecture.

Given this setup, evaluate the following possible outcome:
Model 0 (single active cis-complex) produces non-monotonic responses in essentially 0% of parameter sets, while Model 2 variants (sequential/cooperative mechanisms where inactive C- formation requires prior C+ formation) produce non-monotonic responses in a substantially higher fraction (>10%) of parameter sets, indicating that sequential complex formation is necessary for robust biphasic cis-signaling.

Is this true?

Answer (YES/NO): YES